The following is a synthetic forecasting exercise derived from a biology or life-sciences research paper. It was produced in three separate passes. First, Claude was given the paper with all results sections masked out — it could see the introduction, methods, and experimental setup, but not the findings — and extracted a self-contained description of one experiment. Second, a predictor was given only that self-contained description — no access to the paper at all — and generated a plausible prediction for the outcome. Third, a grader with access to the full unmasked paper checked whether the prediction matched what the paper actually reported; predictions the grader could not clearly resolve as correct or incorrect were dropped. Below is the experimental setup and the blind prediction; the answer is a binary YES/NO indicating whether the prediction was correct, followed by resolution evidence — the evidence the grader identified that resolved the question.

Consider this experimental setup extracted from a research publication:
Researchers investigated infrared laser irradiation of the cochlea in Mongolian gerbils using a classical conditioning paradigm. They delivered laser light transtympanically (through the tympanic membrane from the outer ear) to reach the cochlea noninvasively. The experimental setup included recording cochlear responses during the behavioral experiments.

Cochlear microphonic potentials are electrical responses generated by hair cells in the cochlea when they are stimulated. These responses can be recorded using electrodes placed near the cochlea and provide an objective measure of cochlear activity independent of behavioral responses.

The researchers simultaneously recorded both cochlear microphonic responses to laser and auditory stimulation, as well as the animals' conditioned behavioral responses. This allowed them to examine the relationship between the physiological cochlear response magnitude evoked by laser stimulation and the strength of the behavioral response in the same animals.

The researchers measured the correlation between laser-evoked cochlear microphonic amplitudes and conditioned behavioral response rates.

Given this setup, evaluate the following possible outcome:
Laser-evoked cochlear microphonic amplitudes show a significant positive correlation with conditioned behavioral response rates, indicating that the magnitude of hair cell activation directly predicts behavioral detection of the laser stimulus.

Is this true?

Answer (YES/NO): NO